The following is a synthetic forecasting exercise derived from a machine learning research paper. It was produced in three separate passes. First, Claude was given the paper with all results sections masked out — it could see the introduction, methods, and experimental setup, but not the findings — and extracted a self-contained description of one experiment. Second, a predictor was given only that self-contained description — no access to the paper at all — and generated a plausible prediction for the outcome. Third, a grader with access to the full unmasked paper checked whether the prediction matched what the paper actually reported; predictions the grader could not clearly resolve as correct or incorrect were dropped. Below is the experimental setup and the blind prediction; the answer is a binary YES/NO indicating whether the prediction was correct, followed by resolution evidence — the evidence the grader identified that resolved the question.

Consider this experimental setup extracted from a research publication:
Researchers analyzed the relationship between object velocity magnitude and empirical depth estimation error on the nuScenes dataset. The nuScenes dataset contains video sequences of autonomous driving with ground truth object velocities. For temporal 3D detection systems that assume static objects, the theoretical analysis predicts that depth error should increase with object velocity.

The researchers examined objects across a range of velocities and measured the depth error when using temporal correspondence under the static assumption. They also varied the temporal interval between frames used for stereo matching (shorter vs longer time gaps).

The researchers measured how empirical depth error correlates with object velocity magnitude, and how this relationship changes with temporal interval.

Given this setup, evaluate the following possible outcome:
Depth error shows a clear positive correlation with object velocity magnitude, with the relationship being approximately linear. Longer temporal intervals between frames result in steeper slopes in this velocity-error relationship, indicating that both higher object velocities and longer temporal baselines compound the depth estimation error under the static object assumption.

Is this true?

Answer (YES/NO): YES